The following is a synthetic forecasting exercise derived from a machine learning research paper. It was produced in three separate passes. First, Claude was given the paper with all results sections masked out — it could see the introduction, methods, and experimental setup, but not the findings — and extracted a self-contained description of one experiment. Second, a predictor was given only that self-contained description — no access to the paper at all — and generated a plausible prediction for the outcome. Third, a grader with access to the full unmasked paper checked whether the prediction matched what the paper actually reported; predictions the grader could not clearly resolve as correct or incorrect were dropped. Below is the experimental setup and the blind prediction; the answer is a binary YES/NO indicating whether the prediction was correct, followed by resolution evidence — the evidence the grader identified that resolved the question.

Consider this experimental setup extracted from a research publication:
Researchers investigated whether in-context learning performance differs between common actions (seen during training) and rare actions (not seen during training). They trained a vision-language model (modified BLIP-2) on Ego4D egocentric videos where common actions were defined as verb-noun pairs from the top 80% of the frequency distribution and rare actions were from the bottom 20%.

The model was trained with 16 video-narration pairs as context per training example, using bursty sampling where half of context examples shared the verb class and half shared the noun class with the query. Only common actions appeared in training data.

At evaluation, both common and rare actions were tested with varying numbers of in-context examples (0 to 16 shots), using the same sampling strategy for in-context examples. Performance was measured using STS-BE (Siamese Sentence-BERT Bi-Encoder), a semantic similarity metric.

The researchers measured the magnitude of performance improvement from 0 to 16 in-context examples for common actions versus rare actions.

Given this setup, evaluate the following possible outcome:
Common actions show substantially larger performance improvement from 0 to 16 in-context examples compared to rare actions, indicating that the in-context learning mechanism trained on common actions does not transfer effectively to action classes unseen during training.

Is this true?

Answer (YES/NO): NO